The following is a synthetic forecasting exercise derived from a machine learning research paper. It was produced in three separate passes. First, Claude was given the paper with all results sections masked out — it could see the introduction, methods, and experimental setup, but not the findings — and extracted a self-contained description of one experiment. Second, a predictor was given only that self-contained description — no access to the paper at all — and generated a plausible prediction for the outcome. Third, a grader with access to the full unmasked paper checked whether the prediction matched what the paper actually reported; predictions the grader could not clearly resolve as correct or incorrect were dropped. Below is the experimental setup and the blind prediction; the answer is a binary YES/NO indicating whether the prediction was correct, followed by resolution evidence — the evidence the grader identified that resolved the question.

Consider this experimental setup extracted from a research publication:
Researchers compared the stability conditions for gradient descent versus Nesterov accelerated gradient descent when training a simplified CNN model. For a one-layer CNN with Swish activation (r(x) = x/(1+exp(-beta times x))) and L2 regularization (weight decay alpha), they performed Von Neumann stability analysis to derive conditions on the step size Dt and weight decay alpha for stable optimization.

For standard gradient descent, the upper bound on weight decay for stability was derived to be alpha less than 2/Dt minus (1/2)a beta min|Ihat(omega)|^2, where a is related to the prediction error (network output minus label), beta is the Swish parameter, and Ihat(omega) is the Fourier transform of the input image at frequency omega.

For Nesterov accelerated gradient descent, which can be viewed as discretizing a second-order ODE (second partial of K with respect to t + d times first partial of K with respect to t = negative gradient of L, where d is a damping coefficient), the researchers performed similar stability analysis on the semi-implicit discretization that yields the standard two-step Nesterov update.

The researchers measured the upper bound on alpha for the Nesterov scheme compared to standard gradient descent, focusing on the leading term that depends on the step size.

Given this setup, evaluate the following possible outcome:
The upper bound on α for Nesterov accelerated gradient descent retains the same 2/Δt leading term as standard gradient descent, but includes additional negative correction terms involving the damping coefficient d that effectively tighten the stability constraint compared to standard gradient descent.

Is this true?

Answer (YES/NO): NO